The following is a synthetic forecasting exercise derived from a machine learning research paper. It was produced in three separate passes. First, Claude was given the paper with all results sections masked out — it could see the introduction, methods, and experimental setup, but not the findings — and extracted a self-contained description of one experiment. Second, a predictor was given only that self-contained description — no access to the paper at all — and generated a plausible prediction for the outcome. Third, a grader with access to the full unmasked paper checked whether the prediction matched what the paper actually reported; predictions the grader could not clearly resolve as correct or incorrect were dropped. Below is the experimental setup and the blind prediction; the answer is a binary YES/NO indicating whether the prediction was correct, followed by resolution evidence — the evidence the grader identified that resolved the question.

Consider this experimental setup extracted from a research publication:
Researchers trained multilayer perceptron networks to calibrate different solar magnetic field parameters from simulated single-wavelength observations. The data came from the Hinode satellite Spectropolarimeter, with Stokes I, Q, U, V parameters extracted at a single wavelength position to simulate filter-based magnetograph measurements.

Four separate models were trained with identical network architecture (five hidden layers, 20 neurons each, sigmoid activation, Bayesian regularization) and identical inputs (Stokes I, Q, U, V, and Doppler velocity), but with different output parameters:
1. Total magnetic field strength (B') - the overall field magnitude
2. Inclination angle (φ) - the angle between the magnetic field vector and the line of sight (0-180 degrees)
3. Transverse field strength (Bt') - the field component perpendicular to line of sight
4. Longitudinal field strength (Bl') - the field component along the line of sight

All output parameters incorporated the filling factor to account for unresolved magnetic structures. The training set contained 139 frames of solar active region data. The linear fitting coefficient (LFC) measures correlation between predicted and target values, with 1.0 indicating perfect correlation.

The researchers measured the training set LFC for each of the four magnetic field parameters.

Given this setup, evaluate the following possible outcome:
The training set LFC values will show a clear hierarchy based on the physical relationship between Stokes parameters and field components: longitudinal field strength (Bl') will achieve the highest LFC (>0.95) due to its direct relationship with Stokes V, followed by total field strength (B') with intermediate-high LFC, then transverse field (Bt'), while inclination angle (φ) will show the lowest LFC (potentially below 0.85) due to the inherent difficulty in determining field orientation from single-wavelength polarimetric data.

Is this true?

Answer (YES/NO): NO